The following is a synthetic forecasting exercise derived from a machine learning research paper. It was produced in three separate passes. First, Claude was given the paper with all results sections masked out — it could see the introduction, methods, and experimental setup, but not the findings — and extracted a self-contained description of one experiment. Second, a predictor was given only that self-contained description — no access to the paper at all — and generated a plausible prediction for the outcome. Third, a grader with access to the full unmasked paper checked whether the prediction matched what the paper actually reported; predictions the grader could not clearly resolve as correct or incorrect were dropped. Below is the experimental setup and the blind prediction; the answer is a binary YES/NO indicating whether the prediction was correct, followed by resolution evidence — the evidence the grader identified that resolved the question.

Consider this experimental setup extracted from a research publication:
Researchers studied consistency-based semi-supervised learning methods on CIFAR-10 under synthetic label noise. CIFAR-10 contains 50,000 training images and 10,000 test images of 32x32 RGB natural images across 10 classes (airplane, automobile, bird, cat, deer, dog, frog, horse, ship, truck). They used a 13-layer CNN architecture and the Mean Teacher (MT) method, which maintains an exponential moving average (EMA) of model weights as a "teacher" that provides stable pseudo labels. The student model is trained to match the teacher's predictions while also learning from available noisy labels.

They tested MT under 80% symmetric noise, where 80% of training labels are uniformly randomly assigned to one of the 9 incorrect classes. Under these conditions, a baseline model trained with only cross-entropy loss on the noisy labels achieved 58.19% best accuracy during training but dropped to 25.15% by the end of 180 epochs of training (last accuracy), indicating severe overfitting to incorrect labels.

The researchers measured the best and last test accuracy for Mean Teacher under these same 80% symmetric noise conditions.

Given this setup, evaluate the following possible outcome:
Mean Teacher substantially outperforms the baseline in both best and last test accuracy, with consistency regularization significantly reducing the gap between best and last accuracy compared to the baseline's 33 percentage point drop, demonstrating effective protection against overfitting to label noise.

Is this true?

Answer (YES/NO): NO